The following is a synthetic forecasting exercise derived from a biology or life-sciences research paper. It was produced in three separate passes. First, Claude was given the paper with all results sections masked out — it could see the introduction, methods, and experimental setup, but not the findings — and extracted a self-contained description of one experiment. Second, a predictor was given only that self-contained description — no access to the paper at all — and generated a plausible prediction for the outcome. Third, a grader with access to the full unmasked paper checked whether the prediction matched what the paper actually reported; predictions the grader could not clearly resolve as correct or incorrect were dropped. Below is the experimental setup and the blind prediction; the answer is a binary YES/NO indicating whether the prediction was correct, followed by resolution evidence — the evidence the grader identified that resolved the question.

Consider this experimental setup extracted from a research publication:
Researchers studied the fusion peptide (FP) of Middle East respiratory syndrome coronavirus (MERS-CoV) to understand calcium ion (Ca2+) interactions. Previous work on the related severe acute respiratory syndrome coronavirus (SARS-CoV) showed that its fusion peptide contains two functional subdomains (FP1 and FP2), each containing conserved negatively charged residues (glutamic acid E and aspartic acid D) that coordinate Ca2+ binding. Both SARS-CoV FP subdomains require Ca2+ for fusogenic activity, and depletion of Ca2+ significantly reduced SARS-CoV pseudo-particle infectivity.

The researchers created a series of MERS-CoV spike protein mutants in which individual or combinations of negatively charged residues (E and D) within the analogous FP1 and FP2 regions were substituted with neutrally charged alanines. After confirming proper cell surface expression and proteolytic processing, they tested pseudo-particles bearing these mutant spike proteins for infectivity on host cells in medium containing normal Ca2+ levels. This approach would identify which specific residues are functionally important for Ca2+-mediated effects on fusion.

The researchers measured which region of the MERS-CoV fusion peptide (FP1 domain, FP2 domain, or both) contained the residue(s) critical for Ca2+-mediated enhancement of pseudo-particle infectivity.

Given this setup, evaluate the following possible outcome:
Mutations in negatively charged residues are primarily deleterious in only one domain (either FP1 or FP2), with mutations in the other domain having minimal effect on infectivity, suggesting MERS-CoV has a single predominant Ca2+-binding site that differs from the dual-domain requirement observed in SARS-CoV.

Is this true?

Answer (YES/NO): YES